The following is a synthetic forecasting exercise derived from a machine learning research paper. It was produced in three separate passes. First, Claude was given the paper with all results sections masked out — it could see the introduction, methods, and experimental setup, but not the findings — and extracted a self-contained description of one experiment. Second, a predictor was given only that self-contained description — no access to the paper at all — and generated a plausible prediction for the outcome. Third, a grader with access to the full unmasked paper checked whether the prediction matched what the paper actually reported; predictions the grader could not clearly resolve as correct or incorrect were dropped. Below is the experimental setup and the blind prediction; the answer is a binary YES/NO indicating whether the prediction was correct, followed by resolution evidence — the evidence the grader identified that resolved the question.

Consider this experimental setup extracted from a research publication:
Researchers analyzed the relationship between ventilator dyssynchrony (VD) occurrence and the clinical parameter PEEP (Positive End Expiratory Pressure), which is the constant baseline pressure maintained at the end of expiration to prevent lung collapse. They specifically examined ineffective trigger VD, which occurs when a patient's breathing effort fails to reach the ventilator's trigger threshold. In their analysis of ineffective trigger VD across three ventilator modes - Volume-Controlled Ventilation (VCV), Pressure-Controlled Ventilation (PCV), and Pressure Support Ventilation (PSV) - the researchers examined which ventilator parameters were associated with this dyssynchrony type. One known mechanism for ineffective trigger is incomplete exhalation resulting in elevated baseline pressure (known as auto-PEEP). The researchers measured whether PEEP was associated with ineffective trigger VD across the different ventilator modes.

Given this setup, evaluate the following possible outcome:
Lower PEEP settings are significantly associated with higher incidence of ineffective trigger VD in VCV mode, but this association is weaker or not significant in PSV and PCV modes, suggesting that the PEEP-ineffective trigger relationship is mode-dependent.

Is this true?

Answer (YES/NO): NO